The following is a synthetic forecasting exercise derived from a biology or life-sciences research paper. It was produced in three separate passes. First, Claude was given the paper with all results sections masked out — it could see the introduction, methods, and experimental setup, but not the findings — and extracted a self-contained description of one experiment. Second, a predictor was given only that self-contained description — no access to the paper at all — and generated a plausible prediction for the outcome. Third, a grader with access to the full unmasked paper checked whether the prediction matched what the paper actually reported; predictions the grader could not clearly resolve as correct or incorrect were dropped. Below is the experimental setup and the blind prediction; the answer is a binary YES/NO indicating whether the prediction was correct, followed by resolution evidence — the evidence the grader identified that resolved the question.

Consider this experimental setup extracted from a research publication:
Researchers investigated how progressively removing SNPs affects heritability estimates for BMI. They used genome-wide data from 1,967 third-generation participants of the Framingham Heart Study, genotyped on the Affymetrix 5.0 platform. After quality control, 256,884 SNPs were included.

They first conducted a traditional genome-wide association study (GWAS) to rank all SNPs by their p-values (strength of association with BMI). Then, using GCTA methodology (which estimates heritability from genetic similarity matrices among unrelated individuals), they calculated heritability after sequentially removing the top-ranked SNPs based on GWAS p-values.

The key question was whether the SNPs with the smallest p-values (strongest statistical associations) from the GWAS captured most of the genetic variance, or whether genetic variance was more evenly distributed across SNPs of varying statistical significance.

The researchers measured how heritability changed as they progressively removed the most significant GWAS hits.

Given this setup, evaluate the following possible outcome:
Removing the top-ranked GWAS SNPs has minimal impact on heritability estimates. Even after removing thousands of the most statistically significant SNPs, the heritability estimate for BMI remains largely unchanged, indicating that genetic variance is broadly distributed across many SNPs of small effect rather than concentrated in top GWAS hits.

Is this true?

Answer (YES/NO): NO